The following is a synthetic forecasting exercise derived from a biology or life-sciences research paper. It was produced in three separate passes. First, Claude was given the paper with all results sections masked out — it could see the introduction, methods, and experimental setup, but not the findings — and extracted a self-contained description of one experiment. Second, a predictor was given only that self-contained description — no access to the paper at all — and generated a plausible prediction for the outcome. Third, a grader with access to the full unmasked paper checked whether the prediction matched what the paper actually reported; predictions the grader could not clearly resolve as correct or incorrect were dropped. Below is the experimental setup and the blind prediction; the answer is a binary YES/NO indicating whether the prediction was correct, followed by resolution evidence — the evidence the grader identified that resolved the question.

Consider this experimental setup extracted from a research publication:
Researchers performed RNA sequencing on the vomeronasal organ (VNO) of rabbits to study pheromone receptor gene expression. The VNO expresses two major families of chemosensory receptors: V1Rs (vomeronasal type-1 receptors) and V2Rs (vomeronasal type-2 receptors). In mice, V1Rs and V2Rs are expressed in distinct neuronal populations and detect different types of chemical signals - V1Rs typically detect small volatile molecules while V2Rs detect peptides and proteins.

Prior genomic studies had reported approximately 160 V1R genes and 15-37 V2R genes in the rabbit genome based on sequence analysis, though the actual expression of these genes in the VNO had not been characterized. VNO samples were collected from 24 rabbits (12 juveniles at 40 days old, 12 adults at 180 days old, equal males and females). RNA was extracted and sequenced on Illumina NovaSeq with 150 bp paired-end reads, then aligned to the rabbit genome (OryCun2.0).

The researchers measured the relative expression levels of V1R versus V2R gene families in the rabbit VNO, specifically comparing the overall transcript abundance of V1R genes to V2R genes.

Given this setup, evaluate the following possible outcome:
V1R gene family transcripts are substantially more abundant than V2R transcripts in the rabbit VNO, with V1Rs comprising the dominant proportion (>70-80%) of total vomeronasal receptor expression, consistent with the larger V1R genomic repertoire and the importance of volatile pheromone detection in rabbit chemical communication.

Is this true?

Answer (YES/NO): NO